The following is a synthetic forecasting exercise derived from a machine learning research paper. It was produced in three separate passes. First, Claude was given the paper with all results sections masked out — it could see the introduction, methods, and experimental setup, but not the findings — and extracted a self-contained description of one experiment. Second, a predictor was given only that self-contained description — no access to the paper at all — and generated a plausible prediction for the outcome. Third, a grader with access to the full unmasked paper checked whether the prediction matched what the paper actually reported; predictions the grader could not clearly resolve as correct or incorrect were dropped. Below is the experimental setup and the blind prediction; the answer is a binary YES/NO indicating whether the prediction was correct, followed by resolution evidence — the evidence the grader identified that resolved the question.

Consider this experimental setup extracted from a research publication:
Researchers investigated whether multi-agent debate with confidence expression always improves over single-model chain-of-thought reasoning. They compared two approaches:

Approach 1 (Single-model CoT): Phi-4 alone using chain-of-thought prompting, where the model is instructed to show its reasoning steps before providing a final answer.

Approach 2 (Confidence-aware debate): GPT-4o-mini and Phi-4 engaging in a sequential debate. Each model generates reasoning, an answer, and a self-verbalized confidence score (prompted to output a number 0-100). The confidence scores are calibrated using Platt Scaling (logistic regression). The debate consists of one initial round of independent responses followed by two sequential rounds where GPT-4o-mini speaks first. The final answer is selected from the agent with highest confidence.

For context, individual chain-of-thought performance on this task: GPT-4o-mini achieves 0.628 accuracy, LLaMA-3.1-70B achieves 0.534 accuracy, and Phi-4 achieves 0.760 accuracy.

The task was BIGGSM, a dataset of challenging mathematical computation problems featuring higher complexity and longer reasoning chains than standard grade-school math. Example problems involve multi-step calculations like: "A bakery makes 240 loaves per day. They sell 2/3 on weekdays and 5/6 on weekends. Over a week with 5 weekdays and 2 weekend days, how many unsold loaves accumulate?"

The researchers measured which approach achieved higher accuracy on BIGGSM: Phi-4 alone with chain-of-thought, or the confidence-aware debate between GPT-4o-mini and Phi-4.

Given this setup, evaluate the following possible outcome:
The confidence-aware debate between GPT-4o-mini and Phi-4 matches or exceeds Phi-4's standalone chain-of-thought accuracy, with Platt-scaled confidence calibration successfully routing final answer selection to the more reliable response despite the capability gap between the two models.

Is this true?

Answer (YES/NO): NO